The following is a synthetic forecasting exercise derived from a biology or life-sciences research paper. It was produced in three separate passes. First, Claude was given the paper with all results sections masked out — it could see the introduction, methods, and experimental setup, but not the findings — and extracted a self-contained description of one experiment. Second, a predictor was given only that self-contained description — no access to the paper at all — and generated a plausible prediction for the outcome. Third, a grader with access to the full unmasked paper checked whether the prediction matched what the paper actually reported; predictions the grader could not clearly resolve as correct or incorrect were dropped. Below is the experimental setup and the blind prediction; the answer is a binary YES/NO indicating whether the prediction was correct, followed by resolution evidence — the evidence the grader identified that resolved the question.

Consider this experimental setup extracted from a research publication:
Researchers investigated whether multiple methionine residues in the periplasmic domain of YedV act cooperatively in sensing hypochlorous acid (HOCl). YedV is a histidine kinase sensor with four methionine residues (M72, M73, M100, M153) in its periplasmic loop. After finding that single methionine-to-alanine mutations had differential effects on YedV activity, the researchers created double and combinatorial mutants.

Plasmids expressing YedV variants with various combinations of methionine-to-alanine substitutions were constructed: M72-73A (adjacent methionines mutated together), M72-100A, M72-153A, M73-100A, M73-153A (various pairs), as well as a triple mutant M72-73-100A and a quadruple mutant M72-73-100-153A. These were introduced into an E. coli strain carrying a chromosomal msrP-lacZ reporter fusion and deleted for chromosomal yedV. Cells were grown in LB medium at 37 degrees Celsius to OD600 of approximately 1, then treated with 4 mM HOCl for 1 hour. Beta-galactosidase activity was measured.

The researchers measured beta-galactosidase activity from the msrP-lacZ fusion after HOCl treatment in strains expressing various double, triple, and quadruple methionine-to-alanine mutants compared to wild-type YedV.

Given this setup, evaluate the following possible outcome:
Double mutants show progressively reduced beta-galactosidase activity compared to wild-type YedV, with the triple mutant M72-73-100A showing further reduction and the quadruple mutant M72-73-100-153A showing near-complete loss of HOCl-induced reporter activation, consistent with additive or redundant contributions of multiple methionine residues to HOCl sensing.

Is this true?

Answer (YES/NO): NO